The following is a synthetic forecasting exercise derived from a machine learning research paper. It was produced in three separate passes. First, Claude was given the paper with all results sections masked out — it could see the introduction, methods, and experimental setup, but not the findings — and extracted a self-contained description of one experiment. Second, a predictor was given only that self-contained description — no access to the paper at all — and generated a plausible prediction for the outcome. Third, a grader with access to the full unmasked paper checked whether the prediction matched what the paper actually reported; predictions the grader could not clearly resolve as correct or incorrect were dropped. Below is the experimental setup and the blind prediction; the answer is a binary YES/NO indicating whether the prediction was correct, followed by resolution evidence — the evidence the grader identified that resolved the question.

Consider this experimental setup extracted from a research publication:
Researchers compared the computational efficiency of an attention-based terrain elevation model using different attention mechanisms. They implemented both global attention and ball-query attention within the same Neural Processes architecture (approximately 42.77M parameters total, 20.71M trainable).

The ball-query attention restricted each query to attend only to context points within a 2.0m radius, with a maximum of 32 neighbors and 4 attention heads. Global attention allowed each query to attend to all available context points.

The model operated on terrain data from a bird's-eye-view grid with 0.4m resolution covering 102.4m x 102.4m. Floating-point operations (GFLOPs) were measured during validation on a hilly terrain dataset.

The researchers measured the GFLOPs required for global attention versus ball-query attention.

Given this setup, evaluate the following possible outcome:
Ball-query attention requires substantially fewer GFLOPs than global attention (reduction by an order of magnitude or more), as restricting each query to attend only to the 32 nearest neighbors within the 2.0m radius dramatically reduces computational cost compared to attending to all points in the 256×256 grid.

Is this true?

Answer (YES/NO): NO